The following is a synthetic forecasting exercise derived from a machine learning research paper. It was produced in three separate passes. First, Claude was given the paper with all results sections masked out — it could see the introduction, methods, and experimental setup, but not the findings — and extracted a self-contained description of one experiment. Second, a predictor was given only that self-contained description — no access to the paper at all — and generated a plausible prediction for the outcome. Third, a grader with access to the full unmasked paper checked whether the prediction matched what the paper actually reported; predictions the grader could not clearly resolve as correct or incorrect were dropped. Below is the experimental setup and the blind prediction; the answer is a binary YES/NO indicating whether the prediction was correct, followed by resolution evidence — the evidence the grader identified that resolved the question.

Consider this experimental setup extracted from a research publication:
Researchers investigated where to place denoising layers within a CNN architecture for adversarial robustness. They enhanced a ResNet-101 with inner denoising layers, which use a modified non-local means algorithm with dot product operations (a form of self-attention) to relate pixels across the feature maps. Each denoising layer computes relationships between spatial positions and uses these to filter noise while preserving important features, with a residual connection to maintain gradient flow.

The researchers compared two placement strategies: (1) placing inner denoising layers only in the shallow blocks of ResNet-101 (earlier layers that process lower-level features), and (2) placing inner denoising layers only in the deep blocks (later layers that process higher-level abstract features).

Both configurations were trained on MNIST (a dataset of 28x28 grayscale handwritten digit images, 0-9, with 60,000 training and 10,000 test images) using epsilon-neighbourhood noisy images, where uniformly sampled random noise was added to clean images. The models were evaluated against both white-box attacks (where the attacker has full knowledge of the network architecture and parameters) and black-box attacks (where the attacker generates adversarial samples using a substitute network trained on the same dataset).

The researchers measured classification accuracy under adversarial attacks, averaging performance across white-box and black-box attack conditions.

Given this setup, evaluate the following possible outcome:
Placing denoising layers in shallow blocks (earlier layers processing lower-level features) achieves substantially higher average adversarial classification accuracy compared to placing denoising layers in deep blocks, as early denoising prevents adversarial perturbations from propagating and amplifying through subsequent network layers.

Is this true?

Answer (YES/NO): NO